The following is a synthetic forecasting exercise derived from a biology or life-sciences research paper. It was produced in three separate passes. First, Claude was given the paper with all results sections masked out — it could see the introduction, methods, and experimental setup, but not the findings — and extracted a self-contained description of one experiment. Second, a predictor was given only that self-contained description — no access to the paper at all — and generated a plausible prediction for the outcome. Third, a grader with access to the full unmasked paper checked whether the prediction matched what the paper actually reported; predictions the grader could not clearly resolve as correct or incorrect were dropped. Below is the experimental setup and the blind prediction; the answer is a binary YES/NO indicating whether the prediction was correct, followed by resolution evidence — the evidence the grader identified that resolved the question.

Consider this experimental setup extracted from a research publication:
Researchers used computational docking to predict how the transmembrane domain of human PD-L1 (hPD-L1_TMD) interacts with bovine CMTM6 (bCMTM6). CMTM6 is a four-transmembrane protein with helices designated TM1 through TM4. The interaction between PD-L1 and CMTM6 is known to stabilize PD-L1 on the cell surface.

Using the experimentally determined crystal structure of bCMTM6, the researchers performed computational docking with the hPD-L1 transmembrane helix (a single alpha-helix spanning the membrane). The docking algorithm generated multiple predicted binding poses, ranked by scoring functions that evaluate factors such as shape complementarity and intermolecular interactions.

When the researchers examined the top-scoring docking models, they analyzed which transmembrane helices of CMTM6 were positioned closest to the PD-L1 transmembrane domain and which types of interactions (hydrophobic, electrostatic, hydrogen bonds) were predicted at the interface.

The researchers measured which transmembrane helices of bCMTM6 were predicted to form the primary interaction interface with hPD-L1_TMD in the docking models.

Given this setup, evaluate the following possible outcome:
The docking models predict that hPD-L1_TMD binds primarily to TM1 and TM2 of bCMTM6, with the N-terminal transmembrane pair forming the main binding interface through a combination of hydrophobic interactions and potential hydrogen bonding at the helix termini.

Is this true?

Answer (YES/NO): NO